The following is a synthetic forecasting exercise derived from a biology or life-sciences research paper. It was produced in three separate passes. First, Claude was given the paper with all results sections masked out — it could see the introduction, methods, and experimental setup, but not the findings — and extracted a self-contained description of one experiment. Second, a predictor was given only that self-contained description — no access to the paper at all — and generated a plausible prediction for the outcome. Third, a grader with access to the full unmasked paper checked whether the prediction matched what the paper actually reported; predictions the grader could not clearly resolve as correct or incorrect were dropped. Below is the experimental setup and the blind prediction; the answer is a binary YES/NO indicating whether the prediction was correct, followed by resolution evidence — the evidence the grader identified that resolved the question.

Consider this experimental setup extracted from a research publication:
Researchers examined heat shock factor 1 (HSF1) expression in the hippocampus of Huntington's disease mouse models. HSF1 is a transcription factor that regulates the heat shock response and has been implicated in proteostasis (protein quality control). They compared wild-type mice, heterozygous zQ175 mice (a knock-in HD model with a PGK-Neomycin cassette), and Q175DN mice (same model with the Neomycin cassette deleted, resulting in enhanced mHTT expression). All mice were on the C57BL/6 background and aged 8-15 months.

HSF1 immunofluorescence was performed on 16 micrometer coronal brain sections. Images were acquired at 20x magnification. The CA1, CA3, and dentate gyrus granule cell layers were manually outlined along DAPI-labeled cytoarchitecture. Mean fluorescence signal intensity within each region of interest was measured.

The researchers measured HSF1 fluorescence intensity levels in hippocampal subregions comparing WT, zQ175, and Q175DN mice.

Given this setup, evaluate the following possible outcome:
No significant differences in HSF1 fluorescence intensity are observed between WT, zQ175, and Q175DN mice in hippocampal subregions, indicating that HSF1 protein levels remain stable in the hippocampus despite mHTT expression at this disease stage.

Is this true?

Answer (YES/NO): NO